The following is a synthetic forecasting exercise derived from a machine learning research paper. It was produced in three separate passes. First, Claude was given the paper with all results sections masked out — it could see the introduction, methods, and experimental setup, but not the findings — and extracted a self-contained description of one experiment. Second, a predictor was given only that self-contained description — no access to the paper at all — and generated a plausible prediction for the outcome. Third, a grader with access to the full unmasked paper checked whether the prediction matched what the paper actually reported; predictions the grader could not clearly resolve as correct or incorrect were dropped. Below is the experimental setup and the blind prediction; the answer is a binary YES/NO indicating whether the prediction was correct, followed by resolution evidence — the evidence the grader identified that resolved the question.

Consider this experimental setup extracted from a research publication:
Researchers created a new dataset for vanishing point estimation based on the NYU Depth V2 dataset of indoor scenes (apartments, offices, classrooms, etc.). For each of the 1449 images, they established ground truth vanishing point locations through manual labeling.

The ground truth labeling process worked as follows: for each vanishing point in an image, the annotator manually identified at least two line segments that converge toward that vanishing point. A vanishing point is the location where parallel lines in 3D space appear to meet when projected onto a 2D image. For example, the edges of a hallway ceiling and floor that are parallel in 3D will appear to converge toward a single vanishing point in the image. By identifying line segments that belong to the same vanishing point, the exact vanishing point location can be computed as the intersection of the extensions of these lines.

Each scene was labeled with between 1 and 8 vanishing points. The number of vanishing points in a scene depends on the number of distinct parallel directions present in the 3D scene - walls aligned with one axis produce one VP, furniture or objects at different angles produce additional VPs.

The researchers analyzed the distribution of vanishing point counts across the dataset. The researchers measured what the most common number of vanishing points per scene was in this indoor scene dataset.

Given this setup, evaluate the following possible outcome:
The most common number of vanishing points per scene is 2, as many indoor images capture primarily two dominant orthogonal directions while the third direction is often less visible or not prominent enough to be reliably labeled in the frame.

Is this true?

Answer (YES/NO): NO